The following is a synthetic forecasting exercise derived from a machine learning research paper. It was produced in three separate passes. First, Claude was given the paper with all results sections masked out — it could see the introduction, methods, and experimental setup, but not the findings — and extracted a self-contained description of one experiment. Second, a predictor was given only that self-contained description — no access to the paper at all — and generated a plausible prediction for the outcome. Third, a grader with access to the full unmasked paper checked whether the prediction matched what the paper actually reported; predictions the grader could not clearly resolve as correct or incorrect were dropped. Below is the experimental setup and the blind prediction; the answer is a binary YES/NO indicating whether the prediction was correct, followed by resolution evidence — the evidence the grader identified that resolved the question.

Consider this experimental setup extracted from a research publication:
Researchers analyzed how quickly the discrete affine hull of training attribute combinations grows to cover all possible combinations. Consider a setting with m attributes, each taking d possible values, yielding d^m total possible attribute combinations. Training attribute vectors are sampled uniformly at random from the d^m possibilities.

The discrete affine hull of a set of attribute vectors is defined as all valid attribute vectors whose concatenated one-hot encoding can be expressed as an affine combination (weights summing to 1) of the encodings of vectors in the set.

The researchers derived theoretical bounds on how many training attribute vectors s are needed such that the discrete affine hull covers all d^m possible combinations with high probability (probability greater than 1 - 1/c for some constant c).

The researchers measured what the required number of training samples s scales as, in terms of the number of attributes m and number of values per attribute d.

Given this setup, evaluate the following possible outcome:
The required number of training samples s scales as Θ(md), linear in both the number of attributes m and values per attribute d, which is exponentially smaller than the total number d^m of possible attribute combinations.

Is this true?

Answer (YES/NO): NO